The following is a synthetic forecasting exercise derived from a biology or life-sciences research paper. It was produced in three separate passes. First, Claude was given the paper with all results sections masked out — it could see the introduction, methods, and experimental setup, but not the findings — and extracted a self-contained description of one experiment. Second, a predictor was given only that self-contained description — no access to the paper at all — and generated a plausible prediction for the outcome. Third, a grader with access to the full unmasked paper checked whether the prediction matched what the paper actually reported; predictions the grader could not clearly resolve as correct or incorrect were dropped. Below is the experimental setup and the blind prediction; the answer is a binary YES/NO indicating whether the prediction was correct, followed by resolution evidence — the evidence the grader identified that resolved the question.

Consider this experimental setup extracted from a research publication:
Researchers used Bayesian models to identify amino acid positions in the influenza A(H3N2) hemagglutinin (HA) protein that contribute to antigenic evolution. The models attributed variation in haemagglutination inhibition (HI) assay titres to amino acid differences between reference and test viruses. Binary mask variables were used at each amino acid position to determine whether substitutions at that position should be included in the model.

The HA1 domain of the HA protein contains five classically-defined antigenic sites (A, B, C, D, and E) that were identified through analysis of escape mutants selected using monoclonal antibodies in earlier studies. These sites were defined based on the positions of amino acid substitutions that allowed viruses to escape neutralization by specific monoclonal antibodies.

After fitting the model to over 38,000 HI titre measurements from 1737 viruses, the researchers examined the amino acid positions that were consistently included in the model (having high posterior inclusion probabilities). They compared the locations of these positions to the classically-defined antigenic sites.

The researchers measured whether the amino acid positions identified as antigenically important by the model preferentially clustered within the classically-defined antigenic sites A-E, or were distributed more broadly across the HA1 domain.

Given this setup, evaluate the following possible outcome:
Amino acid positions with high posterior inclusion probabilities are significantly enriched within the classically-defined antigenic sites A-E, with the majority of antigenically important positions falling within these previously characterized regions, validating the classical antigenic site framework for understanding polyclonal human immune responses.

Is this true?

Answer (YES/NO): YES